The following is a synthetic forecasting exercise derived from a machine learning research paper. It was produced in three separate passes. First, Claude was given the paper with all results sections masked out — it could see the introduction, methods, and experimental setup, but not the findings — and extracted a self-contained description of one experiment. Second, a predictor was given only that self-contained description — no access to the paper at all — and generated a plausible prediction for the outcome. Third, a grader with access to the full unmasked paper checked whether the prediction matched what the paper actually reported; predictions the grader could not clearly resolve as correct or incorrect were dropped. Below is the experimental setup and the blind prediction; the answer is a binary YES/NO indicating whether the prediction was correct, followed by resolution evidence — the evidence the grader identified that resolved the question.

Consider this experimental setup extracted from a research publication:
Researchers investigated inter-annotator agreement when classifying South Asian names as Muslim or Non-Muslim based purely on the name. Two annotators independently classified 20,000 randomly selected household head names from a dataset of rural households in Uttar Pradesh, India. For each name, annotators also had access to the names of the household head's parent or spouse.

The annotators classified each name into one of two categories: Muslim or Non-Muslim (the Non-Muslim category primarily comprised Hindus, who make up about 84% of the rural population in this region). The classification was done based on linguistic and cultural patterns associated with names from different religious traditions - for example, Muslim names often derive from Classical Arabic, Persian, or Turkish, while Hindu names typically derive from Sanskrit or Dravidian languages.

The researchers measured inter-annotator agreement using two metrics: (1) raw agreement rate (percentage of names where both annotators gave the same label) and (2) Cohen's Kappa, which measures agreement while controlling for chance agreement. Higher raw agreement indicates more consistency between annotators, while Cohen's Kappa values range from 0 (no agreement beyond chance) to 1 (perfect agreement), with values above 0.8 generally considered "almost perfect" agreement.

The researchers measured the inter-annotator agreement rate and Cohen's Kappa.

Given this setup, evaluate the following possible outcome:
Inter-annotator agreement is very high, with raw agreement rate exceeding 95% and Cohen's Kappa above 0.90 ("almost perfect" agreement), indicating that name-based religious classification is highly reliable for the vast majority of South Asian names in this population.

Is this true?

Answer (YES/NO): YES